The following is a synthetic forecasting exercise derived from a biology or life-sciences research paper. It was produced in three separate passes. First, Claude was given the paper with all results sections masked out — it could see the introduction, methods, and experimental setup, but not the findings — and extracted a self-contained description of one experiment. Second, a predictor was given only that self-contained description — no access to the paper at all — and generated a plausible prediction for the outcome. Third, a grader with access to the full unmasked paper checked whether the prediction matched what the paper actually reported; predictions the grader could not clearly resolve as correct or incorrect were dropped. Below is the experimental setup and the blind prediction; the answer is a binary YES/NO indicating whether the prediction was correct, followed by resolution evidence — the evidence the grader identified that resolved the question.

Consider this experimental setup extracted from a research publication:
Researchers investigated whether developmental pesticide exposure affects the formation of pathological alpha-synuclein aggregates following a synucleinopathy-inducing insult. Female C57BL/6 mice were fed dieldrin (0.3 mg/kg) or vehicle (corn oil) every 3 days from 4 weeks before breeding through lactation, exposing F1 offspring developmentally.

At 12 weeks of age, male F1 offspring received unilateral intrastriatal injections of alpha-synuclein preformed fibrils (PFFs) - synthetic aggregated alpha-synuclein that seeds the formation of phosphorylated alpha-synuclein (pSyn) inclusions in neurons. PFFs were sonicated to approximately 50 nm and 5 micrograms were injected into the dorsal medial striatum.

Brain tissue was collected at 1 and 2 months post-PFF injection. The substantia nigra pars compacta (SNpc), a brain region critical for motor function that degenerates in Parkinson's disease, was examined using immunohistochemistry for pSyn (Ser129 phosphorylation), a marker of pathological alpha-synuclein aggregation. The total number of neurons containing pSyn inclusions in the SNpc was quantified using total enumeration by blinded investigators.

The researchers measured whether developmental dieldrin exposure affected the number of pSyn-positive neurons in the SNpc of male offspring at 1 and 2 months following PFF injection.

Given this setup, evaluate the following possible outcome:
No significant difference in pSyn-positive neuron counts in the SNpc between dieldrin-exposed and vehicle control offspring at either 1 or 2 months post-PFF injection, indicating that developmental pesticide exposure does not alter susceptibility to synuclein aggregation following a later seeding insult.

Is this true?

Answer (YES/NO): YES